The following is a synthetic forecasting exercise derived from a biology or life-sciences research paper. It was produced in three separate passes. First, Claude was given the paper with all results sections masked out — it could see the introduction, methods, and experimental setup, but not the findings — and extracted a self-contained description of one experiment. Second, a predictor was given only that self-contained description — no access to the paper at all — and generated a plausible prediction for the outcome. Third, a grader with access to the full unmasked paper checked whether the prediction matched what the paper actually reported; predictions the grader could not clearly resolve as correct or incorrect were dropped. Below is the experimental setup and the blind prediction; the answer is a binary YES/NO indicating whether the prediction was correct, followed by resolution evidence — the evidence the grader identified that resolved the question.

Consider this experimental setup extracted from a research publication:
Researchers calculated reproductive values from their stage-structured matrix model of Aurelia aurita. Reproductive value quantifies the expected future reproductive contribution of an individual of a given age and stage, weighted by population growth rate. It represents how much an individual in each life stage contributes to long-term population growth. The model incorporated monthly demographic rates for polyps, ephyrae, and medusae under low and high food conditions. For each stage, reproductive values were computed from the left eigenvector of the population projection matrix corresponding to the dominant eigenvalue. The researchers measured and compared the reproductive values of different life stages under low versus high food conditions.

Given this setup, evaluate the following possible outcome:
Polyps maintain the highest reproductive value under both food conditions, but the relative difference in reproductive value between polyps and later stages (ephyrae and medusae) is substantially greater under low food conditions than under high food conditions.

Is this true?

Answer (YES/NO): NO